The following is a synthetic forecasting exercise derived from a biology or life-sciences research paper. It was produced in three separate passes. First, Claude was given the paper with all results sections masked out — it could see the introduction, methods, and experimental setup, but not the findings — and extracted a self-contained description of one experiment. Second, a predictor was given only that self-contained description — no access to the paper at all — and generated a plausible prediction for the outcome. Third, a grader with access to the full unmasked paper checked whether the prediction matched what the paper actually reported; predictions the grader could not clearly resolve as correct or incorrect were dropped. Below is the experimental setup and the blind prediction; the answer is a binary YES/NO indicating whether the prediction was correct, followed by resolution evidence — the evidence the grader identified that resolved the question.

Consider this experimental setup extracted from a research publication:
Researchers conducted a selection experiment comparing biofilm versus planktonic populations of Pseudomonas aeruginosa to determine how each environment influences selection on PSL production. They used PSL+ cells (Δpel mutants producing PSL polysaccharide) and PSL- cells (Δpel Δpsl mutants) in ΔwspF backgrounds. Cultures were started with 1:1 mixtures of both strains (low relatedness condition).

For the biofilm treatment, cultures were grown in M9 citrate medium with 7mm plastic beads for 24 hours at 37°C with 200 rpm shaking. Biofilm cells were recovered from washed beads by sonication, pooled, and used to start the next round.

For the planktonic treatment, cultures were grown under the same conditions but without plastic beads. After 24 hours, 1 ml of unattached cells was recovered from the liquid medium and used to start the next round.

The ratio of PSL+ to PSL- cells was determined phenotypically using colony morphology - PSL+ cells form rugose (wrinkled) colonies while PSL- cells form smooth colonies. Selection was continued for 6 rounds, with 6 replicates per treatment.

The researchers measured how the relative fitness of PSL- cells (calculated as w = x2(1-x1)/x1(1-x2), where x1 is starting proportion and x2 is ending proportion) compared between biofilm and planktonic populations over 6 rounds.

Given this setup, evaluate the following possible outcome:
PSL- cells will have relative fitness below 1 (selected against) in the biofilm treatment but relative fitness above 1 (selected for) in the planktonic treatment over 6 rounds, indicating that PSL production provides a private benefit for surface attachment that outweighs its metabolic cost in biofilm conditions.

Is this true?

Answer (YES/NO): NO